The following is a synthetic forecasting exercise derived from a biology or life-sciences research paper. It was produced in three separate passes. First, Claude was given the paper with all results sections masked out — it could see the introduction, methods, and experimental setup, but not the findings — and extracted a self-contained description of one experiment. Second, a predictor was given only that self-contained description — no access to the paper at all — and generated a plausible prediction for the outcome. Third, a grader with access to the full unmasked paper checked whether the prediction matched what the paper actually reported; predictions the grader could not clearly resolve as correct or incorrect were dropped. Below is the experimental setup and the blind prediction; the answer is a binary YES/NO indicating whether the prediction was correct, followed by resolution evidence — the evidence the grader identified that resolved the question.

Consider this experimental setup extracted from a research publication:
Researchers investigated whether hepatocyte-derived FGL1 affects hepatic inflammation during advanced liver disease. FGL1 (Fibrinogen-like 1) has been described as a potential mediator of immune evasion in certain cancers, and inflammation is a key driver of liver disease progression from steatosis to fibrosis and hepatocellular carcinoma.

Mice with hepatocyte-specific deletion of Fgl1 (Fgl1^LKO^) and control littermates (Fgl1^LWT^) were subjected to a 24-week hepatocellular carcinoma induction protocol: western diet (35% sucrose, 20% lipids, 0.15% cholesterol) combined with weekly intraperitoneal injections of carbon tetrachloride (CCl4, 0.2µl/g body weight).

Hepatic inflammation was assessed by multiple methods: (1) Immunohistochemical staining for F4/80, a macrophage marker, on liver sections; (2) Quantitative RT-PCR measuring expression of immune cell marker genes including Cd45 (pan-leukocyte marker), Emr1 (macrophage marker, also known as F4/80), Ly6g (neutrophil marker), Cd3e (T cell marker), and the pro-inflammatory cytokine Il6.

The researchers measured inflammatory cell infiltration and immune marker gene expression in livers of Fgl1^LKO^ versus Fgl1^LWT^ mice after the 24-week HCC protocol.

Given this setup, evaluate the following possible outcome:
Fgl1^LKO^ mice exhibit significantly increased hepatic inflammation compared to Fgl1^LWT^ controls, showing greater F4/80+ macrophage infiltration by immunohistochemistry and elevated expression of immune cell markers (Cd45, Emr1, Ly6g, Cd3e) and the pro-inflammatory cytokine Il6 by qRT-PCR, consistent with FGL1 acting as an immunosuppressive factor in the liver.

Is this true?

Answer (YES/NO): NO